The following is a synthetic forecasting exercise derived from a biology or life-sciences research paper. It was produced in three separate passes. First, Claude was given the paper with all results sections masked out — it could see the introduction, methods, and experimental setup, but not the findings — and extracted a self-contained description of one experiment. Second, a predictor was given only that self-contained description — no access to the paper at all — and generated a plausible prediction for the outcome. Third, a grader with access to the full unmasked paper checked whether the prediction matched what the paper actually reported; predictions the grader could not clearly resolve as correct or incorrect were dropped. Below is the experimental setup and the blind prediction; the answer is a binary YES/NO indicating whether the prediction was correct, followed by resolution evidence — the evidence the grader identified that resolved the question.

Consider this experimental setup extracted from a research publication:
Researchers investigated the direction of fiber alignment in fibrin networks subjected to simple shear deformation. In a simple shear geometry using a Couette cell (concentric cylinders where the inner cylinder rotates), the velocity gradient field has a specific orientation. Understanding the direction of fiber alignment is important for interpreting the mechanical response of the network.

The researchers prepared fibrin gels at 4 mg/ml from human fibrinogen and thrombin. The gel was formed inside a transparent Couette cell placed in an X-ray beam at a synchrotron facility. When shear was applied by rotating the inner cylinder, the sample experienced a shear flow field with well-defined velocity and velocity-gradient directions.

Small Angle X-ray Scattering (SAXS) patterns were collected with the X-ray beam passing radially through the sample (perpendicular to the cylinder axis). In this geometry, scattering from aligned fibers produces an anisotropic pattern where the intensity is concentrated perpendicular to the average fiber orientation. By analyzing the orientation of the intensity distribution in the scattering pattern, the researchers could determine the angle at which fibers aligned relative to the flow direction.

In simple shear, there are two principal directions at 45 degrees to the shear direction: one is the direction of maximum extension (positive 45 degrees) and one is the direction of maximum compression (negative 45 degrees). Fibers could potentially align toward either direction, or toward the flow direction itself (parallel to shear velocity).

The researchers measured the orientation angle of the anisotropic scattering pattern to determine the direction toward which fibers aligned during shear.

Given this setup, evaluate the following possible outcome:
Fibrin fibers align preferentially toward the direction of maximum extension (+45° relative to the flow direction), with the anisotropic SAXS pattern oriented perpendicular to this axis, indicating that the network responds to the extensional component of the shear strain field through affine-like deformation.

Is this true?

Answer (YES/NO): YES